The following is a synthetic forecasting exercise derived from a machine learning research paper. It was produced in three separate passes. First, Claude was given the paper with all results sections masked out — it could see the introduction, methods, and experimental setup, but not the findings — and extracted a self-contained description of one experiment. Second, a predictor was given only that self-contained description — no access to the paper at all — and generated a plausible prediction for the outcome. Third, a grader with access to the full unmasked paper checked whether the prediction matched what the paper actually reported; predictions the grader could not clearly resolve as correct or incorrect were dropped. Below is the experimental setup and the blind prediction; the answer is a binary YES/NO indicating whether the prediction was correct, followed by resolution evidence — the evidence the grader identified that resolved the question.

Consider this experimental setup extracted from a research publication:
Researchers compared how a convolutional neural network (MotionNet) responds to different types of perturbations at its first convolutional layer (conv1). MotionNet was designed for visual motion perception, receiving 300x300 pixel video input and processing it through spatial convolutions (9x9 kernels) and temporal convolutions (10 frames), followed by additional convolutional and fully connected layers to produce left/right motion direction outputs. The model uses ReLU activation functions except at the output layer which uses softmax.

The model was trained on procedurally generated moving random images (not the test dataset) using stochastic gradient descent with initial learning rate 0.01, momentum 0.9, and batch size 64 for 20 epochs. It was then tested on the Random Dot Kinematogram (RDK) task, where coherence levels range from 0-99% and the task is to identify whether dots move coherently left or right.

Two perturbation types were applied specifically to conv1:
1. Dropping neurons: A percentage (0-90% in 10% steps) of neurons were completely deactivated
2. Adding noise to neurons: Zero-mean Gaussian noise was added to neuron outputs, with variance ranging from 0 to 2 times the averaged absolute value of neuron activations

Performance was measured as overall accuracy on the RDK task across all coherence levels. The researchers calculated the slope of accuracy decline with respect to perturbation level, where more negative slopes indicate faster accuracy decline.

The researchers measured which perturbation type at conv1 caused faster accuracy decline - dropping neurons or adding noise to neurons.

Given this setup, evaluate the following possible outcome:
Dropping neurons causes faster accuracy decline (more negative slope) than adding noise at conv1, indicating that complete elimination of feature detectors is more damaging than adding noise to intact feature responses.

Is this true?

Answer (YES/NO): YES